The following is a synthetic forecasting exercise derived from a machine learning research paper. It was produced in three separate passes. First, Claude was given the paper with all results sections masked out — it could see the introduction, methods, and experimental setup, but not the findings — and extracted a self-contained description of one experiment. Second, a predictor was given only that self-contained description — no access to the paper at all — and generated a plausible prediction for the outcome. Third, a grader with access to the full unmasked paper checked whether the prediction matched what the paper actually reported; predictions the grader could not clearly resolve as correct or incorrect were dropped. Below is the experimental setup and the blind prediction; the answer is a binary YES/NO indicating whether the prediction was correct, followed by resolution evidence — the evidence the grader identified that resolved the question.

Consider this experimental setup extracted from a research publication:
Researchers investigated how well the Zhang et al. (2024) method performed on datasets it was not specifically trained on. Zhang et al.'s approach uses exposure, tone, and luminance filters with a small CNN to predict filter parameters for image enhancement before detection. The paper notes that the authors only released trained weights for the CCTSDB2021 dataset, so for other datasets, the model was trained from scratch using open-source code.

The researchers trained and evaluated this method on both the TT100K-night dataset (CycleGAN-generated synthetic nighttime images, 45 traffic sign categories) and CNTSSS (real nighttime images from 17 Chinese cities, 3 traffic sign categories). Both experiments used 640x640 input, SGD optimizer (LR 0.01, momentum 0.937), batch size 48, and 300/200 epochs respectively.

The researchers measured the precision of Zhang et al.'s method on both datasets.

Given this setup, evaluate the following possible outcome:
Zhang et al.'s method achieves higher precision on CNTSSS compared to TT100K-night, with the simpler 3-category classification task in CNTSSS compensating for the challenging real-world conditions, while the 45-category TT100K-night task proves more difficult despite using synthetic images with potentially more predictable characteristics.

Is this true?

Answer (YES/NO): YES